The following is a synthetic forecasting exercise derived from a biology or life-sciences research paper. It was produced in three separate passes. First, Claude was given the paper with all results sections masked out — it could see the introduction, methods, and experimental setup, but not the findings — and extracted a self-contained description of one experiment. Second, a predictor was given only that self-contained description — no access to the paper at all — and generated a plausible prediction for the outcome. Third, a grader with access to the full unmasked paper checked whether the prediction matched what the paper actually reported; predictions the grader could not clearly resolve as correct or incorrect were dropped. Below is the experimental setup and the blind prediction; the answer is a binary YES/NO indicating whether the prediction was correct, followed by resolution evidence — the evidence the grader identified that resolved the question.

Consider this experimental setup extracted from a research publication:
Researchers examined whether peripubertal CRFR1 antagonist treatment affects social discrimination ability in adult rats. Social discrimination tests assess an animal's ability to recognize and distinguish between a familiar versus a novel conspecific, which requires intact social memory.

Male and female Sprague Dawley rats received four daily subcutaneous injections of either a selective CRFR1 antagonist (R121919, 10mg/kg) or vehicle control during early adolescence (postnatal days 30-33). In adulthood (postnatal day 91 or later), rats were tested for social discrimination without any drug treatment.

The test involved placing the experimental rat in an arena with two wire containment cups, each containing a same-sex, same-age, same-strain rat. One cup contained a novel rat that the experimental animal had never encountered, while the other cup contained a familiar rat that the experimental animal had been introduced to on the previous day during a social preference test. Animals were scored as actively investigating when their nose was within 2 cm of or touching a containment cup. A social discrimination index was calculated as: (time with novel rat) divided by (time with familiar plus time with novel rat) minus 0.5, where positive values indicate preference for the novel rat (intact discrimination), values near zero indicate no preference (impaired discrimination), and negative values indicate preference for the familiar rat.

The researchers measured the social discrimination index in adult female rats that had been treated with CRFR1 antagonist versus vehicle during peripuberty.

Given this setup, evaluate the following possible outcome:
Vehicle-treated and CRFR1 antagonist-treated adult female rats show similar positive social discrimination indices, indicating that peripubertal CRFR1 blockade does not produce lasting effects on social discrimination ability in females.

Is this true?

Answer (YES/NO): YES